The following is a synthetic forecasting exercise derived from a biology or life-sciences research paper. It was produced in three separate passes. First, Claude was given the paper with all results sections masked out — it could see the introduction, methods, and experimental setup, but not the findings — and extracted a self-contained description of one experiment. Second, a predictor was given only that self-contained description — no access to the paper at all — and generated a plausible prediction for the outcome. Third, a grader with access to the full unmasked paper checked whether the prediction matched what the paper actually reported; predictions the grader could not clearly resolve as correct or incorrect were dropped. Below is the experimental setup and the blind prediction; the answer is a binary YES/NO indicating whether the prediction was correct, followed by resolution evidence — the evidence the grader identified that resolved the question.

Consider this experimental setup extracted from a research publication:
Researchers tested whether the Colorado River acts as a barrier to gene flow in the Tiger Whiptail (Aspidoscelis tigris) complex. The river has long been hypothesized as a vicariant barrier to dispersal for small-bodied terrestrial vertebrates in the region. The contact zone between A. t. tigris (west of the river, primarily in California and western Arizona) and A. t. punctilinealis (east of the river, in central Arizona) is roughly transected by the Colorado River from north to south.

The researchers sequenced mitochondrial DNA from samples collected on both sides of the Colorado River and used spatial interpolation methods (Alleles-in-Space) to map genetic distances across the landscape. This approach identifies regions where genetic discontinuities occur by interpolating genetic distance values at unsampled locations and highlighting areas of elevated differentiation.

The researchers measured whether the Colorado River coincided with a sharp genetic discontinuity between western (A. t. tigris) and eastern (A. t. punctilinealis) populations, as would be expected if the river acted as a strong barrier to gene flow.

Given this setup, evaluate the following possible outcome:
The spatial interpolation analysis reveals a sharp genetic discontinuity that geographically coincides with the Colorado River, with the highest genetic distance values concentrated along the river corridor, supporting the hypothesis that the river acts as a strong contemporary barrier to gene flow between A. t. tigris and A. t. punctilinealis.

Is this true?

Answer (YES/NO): NO